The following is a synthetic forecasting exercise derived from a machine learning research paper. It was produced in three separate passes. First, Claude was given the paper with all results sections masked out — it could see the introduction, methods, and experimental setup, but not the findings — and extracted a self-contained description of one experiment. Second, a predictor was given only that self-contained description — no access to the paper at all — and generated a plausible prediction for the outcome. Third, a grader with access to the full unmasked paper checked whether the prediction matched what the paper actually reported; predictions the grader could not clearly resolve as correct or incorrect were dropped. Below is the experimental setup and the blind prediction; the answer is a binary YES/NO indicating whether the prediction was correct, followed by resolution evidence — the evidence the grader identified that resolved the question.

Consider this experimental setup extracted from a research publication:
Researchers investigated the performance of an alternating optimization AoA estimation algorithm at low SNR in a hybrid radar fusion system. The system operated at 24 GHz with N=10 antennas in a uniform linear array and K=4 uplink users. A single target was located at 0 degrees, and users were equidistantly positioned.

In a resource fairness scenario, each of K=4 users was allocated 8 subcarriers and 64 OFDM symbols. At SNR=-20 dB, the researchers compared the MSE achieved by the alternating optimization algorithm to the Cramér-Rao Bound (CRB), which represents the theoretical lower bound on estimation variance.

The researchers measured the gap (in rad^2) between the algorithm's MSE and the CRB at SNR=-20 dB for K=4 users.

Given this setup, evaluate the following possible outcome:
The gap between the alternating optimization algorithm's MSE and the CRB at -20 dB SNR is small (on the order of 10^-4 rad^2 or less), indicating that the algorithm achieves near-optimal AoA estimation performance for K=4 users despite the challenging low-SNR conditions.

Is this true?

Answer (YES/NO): NO